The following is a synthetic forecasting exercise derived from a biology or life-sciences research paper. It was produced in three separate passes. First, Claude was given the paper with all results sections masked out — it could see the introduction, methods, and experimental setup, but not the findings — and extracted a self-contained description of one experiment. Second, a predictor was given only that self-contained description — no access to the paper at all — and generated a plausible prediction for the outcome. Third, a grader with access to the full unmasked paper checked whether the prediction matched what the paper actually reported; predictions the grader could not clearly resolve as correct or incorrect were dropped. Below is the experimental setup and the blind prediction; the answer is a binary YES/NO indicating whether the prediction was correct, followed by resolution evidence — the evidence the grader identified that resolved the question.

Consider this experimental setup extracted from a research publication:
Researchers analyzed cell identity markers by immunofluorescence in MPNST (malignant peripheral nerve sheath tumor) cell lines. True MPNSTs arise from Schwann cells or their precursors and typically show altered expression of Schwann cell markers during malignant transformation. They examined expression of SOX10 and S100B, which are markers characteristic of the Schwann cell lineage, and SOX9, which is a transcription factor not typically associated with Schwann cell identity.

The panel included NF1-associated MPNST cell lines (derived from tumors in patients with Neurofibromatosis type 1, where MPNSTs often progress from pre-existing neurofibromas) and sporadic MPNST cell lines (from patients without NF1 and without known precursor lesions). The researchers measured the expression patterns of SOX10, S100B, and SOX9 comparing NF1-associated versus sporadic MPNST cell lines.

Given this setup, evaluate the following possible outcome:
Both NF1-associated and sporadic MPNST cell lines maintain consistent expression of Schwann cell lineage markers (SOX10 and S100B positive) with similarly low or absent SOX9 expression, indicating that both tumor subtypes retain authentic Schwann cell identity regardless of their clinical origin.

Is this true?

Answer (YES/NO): NO